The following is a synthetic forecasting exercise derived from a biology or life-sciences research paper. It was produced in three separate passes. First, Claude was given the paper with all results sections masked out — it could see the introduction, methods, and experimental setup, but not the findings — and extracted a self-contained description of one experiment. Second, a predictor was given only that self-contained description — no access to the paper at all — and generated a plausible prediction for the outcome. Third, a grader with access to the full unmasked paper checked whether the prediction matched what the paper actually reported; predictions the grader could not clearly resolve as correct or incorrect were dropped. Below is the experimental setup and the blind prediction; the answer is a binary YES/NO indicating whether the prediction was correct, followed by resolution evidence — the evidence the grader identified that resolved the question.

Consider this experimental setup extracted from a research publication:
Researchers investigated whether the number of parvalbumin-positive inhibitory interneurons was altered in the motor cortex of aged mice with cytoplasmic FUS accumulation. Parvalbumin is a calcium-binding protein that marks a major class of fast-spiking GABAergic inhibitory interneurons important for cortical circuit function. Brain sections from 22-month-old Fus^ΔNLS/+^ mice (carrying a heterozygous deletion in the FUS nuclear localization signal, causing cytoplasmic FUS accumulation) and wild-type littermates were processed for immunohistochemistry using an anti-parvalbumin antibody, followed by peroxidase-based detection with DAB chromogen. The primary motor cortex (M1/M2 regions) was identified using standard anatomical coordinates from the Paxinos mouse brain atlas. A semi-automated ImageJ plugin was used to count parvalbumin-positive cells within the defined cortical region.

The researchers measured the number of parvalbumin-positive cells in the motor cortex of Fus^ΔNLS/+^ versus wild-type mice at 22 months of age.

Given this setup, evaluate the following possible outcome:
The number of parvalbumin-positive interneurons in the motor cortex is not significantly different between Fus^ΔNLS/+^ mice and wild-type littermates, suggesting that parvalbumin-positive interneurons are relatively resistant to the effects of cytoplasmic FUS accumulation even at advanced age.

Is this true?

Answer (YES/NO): YES